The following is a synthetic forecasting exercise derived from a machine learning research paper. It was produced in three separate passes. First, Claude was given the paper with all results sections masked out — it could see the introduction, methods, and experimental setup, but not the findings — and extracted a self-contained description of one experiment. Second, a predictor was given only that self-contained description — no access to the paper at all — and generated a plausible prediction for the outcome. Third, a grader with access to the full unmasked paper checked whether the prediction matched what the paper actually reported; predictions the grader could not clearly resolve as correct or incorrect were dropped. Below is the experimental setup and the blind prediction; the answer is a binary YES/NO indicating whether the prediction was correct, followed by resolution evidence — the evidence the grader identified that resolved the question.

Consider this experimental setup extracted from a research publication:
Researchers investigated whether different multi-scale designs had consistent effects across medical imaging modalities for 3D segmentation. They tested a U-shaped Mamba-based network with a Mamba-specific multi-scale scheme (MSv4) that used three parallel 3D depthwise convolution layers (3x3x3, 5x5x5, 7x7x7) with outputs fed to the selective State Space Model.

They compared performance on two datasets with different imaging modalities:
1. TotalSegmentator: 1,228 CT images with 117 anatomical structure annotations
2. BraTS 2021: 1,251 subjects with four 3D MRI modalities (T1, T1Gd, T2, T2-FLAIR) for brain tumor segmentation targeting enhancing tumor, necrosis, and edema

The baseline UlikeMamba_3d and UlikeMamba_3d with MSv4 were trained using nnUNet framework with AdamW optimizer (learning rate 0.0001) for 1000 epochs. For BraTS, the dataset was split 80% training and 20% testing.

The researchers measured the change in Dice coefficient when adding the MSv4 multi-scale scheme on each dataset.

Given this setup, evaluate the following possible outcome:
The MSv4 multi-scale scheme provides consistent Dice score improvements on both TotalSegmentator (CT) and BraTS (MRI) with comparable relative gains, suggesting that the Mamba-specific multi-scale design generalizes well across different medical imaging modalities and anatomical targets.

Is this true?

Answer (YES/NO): NO